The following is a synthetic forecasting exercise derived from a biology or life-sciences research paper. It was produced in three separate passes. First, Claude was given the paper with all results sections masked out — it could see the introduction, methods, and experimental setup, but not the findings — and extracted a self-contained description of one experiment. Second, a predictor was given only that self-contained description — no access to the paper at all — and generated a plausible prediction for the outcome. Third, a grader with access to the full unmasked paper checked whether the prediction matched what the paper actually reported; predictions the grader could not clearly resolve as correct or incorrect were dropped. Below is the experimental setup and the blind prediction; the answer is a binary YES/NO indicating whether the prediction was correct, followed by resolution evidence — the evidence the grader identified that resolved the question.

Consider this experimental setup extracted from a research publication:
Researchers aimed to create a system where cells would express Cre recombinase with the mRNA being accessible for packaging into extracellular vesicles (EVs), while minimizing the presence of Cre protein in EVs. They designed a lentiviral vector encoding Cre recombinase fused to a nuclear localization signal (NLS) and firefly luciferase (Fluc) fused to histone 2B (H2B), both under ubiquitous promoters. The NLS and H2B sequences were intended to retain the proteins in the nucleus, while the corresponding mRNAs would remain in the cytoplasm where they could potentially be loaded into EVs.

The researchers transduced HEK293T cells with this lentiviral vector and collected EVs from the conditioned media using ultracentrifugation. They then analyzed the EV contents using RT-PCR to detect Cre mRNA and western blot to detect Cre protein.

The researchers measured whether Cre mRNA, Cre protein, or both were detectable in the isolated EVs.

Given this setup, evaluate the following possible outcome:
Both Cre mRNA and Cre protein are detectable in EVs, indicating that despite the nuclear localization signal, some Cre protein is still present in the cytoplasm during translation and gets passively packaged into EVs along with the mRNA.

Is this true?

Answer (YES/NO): NO